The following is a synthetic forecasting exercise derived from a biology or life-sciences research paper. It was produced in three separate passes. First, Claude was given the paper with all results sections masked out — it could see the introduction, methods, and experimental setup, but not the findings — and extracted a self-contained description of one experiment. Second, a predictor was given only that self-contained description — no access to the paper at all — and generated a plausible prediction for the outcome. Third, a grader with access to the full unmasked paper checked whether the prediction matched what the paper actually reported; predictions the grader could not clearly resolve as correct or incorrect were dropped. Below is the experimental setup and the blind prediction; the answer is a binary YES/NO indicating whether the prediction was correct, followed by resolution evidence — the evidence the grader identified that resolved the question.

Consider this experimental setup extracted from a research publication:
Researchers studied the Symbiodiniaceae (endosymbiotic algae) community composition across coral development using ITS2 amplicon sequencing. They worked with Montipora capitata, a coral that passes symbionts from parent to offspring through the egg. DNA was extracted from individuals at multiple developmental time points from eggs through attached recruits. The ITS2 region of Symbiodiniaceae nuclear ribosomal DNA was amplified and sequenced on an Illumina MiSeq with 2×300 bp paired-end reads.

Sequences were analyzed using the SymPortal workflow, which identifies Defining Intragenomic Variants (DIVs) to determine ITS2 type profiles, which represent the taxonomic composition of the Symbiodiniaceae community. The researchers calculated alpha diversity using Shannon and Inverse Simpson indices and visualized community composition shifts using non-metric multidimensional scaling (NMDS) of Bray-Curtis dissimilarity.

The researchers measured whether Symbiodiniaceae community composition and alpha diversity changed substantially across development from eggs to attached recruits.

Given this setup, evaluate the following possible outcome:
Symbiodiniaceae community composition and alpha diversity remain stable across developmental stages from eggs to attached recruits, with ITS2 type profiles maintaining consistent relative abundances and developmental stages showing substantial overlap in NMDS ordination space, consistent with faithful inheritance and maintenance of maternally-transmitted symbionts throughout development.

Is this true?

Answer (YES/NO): YES